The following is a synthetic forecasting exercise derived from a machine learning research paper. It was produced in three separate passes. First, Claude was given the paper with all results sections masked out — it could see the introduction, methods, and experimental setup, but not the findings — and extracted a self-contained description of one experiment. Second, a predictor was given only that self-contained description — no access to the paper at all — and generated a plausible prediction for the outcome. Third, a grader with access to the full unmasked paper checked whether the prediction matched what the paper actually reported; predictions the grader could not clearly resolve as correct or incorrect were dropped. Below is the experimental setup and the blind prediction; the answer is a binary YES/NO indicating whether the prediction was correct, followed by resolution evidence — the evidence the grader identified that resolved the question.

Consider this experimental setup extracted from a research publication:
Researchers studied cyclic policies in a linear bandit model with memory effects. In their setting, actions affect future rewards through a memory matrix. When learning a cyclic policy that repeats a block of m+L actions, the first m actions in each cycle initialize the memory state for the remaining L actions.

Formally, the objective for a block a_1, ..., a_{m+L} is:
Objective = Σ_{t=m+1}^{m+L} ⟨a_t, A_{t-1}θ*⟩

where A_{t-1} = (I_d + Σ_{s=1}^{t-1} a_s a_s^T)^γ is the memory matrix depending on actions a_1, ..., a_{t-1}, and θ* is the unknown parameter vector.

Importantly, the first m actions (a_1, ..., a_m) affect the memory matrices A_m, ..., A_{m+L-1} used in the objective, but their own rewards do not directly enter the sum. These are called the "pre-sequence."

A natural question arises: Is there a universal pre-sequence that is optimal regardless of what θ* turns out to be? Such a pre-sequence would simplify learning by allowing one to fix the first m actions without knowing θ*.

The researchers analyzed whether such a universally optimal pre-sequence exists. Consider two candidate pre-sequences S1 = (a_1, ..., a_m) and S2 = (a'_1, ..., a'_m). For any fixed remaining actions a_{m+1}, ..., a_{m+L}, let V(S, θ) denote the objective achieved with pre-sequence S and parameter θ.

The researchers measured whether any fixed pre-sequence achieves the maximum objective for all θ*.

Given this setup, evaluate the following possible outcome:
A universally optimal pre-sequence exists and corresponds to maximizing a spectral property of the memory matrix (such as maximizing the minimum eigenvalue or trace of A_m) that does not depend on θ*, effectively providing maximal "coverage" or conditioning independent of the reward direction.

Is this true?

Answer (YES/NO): NO